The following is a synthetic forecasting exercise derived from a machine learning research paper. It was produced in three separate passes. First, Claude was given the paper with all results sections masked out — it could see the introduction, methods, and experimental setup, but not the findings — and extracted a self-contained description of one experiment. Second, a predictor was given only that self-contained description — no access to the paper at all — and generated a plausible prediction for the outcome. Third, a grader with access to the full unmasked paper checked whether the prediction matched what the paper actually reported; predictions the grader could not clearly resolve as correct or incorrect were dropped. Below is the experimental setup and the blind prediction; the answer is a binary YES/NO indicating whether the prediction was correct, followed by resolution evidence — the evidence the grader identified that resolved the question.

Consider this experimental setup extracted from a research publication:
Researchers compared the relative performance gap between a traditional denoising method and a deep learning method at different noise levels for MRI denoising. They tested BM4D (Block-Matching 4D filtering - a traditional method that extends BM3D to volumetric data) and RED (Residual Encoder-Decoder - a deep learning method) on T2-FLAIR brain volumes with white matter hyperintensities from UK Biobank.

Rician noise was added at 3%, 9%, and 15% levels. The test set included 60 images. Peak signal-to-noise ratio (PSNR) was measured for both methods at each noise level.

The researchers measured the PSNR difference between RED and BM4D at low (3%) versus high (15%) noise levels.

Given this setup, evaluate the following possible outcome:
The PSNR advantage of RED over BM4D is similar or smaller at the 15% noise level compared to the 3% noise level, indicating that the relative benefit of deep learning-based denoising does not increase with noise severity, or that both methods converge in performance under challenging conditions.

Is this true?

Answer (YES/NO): NO